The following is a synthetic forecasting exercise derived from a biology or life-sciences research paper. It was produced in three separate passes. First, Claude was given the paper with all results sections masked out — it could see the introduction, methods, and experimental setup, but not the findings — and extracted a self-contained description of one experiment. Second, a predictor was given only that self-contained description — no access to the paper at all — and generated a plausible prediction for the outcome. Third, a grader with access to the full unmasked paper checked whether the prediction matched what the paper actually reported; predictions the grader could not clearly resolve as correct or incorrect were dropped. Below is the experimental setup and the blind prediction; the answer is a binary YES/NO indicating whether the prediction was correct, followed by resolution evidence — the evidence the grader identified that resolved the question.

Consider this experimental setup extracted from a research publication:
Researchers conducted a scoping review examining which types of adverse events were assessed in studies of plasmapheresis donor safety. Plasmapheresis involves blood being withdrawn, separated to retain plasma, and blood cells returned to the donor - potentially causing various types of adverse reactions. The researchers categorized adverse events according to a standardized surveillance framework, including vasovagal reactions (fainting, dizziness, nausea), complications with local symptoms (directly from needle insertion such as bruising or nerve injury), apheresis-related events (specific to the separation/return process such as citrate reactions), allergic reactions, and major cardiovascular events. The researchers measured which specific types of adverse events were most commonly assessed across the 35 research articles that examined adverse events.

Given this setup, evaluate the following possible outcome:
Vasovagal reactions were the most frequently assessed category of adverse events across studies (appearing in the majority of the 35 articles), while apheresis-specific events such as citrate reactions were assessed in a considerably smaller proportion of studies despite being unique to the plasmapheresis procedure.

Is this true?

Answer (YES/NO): NO